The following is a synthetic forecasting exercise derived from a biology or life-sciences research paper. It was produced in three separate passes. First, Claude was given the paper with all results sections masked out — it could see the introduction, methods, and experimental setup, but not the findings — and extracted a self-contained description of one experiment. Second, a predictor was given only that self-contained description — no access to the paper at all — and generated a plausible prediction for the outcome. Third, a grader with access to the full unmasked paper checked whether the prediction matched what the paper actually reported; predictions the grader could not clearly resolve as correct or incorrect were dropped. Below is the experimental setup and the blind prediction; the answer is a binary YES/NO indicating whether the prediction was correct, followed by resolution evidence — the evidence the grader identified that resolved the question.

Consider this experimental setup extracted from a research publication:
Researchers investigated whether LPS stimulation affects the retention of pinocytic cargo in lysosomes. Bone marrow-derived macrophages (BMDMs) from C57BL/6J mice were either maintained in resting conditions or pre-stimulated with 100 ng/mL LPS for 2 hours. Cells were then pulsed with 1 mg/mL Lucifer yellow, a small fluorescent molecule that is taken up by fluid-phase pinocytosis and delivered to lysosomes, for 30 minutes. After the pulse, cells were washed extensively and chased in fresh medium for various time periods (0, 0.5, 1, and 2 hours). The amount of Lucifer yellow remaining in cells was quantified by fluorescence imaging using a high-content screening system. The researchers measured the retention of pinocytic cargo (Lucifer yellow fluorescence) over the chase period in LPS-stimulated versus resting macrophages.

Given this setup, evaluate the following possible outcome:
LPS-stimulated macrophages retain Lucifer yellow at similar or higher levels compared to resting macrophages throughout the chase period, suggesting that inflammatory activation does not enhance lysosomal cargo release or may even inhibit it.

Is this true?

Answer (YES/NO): YES